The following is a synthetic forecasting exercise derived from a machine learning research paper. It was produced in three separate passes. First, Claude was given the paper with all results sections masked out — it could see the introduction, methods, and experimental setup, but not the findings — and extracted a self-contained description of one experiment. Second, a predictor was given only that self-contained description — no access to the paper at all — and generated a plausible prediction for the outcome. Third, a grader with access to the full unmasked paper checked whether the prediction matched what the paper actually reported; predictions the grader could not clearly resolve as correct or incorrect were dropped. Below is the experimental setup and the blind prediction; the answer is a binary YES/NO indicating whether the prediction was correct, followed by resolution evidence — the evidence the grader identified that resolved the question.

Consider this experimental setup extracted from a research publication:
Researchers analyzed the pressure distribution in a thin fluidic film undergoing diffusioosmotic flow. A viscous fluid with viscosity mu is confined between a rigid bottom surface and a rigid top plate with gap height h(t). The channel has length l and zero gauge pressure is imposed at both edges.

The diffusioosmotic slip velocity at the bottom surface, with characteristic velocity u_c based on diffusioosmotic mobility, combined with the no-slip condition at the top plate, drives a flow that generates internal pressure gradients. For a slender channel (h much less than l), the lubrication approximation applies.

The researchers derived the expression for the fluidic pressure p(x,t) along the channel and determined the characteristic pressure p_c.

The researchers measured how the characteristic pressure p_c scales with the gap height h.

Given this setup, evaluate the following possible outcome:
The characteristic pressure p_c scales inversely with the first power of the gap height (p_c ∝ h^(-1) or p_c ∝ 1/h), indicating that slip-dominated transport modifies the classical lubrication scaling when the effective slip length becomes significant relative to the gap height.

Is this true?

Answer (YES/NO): NO